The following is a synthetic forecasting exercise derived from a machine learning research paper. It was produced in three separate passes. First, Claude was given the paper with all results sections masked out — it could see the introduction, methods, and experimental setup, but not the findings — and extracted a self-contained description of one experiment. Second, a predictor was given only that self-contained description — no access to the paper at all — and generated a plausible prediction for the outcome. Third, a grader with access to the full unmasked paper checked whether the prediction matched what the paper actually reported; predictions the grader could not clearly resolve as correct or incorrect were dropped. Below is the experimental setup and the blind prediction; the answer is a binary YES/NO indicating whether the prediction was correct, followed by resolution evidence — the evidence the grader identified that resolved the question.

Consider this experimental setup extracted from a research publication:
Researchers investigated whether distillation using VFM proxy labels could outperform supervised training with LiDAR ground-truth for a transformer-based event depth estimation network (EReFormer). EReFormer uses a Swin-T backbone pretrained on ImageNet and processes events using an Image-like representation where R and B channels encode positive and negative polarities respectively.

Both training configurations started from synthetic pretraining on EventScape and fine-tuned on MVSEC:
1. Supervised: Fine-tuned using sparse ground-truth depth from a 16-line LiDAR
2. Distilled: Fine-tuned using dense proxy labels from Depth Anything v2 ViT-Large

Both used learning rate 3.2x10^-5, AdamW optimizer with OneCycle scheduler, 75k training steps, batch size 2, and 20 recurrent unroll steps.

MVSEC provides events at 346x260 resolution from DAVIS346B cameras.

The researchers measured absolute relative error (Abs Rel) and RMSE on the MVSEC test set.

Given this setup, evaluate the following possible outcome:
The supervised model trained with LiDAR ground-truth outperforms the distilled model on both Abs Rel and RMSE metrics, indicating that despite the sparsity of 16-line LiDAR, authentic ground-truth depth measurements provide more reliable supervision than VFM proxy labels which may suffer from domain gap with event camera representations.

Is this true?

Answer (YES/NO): NO